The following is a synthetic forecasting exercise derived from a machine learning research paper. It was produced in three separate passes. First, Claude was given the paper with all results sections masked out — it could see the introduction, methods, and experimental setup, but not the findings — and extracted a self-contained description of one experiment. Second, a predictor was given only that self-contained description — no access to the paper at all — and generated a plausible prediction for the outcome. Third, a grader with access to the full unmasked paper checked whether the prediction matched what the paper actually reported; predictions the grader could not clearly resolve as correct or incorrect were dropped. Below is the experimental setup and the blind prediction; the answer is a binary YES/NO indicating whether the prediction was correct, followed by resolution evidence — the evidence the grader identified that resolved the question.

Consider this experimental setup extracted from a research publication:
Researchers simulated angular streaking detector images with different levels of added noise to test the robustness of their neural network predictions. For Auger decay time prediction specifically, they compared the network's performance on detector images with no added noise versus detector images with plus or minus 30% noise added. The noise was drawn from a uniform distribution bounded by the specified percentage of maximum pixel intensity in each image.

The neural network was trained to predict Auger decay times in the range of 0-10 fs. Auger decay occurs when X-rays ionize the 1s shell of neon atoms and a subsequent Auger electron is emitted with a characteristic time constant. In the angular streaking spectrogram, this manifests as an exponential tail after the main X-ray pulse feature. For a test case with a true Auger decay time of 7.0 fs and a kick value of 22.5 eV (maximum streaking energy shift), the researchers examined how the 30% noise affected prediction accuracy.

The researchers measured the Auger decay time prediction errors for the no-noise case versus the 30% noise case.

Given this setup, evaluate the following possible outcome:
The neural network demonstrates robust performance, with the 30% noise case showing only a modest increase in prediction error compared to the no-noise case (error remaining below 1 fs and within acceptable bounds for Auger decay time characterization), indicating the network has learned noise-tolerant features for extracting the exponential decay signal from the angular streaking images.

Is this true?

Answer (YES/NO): YES